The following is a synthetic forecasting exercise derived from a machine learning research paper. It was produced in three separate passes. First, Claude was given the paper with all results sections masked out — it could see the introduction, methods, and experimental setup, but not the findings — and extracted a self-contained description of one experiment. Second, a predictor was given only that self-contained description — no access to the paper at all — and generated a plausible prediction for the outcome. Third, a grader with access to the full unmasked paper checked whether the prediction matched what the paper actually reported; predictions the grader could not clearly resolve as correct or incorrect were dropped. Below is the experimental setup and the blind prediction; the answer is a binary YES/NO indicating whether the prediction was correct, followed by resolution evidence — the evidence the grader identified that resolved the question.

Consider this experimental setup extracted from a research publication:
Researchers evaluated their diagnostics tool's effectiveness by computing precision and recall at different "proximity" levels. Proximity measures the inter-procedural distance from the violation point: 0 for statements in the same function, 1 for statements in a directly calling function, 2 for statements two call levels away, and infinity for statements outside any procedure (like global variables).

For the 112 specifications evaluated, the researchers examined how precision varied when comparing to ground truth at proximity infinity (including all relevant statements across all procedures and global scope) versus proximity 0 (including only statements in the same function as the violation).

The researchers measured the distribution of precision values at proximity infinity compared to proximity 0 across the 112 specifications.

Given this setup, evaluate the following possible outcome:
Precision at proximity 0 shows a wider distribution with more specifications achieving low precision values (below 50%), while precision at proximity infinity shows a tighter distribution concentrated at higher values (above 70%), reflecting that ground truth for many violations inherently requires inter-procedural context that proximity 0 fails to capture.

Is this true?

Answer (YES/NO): NO